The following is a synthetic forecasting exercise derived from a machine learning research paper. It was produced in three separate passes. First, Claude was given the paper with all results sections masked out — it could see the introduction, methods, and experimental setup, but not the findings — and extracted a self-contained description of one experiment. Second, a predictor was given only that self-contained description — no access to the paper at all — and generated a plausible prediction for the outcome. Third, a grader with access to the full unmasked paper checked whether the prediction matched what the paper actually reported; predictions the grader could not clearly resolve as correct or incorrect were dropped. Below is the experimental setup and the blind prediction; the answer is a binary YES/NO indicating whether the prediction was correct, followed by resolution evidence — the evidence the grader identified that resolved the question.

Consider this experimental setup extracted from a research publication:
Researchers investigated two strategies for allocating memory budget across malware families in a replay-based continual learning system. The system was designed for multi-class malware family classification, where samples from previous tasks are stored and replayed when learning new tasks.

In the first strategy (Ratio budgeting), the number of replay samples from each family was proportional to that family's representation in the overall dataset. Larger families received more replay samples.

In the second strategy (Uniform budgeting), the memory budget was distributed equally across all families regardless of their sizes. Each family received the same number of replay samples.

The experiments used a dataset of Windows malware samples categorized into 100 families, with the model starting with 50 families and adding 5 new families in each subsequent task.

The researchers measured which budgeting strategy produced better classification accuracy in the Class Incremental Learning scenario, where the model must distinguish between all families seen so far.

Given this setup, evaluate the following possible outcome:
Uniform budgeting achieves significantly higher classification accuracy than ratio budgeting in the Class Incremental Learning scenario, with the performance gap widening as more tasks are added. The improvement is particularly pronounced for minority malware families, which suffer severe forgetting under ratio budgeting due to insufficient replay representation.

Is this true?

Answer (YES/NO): NO